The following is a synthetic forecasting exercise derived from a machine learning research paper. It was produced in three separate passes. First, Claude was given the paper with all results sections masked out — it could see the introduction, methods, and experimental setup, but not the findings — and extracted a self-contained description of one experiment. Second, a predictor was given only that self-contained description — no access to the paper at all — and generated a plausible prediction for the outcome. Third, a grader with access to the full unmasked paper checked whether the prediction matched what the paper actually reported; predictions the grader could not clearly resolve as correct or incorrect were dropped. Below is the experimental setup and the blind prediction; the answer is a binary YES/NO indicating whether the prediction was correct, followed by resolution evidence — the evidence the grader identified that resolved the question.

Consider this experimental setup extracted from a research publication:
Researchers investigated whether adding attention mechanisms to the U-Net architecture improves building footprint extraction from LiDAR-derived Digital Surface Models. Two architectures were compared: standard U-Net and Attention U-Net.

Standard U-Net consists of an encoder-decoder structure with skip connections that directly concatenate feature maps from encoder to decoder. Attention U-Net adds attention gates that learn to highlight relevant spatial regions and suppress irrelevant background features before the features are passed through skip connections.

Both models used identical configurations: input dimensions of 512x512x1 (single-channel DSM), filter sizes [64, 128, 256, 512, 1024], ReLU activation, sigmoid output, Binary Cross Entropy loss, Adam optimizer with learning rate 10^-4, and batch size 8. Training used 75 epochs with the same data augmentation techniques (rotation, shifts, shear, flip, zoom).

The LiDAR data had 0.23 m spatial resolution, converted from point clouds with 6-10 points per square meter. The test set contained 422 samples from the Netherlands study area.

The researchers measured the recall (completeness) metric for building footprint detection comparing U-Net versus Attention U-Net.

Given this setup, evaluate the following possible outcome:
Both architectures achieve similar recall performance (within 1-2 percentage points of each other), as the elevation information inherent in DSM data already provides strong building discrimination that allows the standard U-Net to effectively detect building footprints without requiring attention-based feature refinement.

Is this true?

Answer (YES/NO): YES